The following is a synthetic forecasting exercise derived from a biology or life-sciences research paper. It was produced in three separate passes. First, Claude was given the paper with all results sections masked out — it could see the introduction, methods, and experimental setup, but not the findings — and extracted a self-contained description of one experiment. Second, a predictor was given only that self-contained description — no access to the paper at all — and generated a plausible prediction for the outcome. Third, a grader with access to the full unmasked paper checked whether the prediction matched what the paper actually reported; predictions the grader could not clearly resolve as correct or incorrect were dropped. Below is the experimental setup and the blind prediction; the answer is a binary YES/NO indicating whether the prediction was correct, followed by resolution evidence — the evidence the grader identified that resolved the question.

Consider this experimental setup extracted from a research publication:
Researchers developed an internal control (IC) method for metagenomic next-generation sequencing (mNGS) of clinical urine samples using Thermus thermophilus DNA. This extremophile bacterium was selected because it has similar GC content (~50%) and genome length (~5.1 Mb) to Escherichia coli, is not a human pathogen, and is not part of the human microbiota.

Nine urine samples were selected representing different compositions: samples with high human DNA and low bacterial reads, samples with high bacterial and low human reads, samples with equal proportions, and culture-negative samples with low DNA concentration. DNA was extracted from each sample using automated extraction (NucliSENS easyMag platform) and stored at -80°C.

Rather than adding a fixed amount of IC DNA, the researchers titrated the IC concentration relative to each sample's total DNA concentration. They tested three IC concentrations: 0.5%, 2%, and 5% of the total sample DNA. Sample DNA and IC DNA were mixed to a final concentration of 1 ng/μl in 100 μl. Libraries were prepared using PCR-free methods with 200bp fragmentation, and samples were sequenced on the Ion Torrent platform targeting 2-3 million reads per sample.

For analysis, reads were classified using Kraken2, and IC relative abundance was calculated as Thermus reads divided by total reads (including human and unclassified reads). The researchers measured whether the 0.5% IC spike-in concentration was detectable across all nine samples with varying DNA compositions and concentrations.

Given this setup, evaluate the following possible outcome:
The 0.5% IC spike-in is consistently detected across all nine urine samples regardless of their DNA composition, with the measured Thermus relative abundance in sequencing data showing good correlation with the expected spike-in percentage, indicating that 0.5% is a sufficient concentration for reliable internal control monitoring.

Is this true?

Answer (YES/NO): YES